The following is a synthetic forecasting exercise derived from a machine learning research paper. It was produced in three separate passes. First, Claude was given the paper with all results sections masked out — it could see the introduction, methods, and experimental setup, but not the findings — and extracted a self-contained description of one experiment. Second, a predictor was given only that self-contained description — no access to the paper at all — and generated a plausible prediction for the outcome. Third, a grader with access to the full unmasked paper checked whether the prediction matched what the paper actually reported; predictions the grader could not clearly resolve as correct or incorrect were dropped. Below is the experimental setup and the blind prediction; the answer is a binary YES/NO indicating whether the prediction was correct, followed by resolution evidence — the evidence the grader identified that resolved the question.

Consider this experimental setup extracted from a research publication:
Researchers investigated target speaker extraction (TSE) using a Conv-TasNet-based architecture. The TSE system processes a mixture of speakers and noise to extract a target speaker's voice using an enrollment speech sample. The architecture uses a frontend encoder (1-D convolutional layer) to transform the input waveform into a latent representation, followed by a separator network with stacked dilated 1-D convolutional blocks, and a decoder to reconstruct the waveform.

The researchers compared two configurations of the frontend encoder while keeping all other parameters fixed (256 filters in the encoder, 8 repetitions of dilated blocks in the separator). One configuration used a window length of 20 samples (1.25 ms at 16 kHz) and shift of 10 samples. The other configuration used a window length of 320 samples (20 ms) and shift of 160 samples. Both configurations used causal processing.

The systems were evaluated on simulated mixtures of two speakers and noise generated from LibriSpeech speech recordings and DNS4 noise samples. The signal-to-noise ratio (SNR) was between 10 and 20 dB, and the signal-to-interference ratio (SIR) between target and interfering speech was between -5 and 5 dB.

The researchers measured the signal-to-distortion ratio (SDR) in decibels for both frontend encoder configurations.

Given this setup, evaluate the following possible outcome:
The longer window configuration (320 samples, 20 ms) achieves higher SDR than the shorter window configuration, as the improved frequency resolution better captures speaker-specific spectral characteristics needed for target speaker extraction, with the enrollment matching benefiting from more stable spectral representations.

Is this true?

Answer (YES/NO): NO